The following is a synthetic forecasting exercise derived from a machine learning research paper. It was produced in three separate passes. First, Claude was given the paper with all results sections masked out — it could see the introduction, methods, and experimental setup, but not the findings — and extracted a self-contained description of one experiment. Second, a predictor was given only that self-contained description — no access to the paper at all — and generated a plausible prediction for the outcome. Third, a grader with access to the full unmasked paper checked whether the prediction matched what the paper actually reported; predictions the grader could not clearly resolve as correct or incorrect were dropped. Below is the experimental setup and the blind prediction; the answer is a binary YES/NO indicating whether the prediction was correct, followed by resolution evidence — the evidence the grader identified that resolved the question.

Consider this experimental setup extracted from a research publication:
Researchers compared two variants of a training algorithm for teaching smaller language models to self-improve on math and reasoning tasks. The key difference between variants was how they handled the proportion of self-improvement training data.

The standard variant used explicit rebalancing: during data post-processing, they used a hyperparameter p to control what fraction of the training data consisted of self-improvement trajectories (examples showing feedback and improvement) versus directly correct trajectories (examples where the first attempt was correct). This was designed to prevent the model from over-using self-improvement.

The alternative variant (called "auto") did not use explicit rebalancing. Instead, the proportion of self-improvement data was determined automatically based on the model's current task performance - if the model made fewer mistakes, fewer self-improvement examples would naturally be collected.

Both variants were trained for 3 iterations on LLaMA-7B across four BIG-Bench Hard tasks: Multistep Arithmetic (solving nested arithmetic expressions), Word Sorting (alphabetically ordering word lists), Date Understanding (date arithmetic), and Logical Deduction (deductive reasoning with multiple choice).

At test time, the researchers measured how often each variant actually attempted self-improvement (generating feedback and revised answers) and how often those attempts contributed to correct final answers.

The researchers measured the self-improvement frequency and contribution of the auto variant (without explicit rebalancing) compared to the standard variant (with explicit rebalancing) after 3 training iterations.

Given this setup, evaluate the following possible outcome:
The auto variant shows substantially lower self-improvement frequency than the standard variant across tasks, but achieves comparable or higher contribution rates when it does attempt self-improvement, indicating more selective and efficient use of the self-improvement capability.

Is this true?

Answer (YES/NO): NO